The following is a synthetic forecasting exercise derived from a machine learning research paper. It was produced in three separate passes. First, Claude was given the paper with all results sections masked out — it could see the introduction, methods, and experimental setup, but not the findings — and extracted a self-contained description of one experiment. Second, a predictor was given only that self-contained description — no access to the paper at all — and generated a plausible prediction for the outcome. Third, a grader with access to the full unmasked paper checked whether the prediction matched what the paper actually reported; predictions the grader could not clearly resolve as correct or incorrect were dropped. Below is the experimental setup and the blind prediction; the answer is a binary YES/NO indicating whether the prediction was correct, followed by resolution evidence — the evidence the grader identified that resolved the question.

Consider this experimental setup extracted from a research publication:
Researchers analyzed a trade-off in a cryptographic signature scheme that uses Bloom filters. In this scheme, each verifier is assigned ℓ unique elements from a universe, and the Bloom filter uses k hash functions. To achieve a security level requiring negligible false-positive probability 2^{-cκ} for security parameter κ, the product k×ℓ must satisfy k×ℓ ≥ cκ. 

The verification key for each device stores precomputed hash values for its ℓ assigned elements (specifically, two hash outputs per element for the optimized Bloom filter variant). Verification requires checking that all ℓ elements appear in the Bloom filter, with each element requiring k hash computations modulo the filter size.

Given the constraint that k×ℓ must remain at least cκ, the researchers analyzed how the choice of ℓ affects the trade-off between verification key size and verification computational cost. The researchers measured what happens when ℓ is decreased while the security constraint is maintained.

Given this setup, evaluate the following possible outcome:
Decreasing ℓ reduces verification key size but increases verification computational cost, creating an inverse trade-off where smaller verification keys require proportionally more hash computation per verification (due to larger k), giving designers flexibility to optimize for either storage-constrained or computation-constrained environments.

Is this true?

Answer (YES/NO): YES